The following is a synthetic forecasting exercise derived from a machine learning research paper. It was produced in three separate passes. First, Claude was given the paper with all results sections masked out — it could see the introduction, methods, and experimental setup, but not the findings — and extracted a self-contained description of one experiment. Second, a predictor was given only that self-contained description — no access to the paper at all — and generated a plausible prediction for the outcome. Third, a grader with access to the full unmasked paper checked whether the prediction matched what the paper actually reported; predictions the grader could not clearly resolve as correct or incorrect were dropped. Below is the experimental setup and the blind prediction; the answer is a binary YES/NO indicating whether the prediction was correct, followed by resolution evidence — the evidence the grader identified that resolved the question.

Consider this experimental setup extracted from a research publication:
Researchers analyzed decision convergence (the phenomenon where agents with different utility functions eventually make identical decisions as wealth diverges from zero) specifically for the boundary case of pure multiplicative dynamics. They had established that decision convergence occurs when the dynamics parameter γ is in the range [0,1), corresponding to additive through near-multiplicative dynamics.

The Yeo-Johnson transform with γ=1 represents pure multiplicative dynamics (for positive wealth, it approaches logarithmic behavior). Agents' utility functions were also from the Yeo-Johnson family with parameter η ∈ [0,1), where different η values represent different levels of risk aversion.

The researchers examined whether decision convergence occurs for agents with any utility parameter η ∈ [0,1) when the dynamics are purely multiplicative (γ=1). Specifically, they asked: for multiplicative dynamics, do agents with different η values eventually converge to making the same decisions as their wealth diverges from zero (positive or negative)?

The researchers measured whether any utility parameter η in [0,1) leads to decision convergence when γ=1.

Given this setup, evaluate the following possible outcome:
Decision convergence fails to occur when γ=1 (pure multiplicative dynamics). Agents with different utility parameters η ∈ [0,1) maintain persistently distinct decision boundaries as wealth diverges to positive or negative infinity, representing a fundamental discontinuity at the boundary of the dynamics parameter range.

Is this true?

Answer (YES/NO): YES